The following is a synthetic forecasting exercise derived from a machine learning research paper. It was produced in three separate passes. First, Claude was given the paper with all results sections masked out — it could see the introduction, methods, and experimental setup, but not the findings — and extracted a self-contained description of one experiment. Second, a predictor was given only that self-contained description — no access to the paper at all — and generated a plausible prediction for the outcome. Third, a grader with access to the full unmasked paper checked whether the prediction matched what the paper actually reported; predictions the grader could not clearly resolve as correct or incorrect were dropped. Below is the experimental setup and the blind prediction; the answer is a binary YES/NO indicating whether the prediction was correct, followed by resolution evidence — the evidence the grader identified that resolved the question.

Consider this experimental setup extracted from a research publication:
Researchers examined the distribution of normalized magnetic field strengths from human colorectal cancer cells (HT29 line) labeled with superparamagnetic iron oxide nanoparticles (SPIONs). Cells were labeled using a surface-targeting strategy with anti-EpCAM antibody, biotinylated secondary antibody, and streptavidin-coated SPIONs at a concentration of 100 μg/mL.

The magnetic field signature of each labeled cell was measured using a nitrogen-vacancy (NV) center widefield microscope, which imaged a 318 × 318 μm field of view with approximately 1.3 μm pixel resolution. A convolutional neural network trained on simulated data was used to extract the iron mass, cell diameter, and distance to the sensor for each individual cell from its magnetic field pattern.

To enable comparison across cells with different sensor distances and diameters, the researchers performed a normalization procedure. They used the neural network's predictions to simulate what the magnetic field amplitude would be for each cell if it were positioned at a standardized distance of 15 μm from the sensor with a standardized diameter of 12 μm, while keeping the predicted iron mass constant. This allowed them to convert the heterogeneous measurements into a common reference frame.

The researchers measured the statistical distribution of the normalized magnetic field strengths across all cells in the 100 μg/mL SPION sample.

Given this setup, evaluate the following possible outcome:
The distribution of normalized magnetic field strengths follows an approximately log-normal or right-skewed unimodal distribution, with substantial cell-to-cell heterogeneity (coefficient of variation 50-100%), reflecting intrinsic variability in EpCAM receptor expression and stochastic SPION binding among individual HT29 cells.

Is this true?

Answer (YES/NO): NO